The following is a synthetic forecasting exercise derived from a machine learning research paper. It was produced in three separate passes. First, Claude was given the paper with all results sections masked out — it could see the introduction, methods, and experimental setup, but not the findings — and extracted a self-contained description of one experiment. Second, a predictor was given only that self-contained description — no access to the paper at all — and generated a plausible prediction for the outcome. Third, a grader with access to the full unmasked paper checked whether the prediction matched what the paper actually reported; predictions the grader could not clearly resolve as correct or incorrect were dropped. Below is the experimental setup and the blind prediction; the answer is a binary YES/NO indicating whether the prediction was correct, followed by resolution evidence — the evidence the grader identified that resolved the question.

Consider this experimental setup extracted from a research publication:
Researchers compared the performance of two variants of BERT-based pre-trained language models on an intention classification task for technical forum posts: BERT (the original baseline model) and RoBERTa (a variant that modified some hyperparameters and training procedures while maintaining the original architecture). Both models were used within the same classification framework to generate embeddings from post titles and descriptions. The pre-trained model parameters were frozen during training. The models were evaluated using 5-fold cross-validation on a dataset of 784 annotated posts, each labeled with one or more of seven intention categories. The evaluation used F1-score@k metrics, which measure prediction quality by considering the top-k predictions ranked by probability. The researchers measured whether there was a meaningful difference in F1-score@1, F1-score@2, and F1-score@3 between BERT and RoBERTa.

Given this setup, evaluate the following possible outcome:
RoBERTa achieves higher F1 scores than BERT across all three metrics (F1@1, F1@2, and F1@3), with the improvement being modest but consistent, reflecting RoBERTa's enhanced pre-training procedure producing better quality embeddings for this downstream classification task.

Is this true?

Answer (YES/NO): YES